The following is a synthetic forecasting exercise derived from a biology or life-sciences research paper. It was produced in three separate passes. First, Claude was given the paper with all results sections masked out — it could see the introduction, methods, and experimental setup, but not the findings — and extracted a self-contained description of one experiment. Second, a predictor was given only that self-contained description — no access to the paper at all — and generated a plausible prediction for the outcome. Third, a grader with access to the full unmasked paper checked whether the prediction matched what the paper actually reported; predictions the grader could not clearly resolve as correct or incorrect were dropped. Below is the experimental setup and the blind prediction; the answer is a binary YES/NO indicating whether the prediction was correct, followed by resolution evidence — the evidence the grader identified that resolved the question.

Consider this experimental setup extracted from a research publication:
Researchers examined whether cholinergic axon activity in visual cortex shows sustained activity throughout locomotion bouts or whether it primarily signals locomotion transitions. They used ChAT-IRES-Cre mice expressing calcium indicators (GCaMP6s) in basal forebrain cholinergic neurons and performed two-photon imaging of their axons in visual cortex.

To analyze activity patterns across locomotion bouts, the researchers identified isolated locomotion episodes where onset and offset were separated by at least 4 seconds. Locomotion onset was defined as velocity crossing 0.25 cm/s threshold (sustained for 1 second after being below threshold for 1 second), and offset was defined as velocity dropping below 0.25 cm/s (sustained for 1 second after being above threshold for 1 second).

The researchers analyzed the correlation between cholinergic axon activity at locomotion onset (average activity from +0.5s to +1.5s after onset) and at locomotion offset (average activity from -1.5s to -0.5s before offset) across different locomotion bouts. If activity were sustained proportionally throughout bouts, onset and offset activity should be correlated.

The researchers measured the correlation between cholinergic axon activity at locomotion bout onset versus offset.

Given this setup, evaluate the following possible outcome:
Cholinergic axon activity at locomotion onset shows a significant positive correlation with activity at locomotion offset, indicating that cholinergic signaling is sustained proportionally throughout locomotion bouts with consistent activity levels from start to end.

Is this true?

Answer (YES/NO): YES